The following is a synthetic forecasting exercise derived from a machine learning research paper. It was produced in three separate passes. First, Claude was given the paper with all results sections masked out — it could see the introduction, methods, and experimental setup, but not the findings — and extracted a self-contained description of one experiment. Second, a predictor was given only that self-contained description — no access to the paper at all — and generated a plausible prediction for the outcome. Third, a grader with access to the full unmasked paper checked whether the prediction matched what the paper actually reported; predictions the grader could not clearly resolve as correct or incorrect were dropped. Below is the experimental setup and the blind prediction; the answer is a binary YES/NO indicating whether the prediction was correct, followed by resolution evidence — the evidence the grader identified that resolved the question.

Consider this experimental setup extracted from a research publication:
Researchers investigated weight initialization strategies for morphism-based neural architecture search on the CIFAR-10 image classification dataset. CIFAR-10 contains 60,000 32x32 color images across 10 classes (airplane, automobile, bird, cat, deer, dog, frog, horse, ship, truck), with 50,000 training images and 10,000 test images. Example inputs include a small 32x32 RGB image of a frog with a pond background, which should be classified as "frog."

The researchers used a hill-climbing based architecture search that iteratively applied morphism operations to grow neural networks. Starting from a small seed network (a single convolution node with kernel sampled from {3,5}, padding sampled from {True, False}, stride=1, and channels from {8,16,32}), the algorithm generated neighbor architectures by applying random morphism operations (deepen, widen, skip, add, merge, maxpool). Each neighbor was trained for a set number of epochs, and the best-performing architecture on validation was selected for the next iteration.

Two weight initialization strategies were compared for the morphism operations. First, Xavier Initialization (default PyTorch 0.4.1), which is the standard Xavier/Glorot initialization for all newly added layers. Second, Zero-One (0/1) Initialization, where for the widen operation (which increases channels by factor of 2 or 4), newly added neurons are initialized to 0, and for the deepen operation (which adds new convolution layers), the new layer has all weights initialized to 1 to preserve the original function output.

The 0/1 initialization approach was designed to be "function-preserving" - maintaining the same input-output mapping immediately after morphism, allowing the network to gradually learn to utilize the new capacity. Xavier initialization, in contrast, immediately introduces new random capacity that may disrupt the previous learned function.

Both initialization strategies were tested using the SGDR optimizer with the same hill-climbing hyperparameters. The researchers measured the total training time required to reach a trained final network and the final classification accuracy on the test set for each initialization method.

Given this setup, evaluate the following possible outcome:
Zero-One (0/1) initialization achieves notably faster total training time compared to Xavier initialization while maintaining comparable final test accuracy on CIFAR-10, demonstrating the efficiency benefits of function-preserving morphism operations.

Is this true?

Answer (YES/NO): NO